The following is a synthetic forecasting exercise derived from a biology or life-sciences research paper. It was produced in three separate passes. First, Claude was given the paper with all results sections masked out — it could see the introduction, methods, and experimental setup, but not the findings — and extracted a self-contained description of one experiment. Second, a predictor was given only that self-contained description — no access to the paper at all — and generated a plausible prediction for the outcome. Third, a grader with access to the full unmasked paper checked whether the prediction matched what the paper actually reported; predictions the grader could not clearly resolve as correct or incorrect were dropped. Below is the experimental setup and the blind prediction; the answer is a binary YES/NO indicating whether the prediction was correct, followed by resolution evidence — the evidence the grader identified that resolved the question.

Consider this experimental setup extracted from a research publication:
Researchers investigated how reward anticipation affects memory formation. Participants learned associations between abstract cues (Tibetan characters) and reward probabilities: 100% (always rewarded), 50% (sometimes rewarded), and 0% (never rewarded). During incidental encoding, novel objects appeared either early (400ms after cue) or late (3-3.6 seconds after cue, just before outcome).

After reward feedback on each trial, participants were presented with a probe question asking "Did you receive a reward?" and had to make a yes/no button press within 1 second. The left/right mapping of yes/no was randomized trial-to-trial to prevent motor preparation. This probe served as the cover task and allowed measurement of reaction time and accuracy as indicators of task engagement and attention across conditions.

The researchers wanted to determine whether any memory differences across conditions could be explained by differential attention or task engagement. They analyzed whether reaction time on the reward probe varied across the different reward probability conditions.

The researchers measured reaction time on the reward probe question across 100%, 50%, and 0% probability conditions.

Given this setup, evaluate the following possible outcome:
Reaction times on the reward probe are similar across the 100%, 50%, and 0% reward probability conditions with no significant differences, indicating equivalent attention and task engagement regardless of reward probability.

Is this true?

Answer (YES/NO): NO